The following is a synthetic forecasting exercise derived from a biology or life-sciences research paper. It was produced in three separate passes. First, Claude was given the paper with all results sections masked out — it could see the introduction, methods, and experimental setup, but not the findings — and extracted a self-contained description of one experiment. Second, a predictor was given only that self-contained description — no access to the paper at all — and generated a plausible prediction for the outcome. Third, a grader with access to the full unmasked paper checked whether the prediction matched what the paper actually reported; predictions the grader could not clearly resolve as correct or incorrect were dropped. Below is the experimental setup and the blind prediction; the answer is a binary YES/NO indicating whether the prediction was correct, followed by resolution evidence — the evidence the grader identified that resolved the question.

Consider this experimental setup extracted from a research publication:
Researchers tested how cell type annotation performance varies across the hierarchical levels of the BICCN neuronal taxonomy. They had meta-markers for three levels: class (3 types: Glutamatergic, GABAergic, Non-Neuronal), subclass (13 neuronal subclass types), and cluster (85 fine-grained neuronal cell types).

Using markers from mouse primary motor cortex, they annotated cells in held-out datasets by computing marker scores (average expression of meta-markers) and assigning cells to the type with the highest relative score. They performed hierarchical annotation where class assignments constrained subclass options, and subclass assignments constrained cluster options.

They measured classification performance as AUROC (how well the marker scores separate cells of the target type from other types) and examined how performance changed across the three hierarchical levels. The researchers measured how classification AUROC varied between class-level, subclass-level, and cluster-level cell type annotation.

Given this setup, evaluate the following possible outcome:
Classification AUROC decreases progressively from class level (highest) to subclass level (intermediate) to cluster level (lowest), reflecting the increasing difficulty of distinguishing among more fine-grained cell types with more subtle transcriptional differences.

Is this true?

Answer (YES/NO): NO